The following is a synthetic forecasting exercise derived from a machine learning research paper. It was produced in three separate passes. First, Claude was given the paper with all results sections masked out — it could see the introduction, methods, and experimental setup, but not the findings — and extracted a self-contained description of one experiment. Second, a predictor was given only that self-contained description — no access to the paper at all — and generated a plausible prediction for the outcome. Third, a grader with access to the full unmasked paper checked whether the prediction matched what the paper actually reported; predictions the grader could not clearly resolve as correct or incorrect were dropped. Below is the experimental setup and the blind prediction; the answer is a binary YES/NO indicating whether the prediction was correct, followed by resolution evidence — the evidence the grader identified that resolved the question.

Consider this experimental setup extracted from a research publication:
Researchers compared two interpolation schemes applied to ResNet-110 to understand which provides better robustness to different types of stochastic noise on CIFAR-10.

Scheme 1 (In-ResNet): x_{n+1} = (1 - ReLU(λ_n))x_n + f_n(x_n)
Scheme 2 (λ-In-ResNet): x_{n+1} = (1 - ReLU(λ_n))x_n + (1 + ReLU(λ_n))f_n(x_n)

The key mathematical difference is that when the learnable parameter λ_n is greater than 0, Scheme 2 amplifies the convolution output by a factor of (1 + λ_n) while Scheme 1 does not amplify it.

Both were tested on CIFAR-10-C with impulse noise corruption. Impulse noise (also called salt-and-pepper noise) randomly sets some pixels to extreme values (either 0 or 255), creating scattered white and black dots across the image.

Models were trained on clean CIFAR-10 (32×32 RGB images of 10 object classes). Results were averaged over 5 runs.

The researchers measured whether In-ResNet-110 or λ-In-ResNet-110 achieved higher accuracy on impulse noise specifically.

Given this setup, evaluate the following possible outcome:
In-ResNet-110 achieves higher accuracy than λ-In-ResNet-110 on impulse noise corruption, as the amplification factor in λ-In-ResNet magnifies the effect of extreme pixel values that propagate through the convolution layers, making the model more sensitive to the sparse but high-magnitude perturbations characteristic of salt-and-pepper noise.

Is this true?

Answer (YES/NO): YES